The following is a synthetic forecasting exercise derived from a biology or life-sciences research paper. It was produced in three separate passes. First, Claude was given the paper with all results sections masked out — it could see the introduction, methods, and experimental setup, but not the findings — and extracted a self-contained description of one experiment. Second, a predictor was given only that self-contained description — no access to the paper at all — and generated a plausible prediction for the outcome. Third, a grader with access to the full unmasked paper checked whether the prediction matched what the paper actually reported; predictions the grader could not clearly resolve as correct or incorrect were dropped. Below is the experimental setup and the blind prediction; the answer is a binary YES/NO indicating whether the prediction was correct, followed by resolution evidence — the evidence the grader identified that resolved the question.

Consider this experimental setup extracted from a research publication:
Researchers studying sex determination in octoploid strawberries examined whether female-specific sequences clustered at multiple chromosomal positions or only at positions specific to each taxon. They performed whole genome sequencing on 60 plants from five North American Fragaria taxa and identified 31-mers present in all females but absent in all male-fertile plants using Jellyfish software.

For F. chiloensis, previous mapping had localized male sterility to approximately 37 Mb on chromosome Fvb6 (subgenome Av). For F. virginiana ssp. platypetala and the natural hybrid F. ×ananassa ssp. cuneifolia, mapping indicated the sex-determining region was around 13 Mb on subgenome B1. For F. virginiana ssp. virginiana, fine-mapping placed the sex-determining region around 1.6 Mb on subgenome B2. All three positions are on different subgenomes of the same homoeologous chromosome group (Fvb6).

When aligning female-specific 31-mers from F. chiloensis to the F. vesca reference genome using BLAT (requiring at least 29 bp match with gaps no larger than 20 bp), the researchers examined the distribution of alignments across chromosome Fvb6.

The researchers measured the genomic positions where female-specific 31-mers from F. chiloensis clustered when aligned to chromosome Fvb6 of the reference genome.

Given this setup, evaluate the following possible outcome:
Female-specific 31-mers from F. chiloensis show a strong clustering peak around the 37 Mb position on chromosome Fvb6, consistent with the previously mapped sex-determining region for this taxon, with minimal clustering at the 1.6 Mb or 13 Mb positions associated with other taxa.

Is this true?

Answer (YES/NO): NO